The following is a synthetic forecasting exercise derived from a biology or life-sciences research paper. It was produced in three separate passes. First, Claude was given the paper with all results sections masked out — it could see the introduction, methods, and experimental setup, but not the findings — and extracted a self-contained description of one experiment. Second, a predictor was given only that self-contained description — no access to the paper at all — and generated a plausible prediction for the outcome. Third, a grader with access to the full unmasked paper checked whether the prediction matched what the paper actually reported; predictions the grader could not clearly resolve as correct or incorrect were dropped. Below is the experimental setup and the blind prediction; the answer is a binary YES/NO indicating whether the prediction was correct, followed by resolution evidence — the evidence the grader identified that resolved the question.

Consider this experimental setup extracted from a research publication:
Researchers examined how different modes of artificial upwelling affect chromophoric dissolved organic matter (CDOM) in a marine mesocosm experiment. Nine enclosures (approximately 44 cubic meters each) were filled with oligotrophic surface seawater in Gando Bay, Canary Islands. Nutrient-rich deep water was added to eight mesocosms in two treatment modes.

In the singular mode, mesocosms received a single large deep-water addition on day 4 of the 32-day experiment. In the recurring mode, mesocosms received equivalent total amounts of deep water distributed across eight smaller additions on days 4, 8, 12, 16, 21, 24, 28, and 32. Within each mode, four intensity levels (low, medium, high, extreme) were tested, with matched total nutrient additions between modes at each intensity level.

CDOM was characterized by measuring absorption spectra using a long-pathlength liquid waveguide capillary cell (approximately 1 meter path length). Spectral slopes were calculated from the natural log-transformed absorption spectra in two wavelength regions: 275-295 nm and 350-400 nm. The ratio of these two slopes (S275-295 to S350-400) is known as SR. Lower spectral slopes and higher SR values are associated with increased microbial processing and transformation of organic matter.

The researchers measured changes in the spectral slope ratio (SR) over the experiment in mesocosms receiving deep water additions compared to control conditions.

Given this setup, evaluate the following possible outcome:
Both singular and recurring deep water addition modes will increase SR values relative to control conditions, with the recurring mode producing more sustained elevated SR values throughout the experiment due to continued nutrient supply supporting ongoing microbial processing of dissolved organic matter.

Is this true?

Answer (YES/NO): NO